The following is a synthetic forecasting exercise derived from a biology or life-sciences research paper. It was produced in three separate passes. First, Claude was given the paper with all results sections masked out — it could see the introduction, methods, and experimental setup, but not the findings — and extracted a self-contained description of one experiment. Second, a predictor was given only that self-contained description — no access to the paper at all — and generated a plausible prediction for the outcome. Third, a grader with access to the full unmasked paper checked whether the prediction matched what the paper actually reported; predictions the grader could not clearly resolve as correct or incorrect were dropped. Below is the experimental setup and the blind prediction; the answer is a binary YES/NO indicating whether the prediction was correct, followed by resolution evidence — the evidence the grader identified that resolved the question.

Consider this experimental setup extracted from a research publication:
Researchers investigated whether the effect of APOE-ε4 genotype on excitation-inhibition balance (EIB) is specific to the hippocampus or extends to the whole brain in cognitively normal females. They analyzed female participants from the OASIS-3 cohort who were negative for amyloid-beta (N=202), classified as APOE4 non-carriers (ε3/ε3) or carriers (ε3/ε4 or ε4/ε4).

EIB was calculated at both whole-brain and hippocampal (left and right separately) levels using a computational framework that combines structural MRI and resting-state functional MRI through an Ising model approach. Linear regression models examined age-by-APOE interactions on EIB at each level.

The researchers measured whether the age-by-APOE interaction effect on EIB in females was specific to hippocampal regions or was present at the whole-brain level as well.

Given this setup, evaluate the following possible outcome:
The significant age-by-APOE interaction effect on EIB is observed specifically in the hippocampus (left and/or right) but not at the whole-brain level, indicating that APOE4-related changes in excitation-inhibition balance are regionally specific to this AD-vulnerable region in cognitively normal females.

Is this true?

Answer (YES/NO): YES